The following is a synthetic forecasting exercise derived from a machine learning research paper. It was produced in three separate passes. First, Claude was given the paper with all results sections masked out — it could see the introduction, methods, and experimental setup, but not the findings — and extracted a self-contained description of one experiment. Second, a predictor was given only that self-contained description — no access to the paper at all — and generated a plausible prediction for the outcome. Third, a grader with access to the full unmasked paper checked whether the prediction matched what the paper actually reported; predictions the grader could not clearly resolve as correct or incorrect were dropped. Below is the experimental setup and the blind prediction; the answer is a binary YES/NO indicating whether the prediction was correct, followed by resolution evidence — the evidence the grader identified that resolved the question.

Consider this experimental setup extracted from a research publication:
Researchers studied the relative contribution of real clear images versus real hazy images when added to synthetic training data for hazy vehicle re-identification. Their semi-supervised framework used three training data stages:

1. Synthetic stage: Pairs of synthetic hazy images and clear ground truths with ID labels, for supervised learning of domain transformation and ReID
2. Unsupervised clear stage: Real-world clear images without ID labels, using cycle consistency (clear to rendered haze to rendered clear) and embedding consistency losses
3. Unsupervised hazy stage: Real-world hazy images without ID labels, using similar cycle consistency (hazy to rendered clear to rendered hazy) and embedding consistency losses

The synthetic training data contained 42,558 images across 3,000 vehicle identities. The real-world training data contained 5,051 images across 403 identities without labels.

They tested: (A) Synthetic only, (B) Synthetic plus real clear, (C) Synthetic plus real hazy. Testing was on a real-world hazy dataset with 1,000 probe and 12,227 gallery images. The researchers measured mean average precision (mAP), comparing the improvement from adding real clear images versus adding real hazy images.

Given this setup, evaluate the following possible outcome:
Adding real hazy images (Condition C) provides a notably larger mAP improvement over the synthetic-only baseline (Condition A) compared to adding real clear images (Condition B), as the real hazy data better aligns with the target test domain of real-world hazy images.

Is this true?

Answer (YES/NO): YES